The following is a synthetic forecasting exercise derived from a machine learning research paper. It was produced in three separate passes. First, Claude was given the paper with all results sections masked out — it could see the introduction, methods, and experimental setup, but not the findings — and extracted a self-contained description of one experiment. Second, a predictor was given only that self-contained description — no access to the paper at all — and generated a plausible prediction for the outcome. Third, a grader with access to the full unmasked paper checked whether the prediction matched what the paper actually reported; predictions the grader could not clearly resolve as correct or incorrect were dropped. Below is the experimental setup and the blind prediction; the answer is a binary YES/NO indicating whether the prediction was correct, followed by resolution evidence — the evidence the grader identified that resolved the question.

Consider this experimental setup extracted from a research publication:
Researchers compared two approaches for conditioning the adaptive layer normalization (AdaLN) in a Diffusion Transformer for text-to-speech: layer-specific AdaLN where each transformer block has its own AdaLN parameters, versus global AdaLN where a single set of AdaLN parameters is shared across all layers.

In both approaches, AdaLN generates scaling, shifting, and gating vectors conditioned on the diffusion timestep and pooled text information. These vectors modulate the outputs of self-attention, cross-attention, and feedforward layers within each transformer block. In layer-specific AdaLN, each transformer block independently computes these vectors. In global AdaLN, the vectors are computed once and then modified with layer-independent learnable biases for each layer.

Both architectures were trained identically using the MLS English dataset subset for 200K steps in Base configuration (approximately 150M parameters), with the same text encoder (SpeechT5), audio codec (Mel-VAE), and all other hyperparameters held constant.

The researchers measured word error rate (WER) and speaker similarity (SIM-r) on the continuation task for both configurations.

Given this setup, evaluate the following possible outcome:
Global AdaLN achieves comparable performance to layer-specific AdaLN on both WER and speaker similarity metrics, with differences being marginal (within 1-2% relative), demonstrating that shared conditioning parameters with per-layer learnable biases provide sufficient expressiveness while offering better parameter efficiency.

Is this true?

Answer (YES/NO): NO